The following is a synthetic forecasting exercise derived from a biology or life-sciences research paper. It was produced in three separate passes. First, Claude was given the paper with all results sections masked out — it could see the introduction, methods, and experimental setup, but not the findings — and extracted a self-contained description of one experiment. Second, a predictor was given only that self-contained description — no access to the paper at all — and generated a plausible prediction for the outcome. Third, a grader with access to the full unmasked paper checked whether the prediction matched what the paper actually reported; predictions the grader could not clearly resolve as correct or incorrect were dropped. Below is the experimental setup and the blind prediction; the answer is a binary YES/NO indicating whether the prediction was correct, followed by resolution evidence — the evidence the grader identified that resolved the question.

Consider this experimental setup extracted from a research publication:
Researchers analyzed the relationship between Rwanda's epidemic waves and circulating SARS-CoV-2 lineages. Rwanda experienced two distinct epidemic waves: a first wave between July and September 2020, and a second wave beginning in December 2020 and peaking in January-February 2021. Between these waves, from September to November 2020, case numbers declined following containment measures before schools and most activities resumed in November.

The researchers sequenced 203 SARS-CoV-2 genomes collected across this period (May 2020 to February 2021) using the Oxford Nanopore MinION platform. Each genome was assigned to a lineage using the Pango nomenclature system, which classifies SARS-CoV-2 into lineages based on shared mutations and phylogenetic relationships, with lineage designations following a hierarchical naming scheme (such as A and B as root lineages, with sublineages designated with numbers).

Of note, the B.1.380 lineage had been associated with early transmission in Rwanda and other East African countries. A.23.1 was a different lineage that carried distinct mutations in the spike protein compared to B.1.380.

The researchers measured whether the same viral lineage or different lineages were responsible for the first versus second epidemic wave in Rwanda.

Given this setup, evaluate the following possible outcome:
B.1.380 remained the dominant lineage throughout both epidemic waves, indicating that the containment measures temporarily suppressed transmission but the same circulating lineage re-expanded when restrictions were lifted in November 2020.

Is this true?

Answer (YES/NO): NO